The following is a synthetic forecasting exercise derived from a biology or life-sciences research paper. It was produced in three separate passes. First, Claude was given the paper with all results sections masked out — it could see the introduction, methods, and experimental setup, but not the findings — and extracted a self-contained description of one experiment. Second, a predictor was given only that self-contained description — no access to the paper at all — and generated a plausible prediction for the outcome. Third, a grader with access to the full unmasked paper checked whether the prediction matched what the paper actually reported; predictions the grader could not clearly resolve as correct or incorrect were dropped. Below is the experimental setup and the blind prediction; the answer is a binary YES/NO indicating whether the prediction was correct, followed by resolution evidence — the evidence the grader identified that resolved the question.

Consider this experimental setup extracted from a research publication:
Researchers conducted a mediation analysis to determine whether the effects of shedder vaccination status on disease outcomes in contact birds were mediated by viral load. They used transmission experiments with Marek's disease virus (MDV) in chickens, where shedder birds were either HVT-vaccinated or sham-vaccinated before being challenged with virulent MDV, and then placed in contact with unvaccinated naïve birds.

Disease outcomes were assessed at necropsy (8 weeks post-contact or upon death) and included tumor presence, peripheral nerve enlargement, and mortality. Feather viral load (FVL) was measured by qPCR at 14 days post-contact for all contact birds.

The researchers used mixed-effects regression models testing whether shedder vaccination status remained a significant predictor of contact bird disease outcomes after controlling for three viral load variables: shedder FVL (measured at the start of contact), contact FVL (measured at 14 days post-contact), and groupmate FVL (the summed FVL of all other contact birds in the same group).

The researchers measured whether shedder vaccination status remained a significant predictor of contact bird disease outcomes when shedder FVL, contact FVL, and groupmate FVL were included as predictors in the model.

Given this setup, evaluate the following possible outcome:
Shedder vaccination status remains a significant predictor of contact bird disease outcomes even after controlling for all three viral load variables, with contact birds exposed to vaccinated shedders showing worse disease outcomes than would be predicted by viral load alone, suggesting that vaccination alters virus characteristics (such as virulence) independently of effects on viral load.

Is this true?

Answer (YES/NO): NO